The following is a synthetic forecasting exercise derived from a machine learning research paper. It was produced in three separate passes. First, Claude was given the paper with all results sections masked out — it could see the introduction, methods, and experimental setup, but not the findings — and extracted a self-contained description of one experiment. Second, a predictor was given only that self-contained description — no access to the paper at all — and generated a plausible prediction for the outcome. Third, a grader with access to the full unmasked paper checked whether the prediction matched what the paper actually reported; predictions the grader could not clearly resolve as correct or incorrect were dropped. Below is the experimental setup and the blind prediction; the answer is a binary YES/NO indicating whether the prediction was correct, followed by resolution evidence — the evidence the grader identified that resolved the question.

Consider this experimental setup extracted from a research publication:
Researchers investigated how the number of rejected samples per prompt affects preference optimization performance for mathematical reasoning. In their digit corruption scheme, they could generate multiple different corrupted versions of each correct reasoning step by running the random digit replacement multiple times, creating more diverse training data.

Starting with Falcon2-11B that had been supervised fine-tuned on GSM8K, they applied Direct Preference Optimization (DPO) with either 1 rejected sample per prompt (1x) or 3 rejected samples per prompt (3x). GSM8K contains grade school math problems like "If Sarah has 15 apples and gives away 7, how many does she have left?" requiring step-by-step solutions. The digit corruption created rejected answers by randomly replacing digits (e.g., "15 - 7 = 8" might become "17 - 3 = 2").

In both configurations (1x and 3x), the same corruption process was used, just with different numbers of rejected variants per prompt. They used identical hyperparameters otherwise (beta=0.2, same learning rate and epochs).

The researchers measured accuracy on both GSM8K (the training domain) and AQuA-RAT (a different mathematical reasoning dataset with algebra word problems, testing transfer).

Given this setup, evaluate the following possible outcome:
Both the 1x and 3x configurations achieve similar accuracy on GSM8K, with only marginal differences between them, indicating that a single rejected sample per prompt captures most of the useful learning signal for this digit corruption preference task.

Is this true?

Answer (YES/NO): YES